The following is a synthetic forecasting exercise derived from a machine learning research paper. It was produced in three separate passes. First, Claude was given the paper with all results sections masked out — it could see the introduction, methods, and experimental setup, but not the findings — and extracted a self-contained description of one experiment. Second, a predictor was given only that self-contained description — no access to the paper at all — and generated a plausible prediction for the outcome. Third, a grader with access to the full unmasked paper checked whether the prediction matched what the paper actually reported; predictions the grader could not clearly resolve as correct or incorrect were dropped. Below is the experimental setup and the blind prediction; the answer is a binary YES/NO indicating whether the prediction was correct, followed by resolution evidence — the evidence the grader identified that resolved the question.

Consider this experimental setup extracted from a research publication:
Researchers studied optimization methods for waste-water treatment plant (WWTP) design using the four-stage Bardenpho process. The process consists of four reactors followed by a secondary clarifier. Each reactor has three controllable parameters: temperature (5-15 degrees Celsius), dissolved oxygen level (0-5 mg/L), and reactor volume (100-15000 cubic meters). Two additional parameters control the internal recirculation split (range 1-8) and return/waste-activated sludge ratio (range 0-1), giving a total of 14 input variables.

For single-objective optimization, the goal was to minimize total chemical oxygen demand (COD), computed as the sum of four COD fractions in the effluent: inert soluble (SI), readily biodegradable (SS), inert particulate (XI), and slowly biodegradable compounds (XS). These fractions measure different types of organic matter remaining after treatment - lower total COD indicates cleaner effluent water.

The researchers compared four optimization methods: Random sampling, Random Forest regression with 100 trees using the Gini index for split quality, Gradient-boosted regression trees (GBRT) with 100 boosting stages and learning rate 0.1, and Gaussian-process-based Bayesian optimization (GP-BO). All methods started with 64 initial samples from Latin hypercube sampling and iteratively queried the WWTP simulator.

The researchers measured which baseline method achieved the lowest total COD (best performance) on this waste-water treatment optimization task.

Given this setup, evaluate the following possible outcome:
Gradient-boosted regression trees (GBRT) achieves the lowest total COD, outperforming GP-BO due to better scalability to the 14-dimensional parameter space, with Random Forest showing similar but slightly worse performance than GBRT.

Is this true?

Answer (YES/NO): NO